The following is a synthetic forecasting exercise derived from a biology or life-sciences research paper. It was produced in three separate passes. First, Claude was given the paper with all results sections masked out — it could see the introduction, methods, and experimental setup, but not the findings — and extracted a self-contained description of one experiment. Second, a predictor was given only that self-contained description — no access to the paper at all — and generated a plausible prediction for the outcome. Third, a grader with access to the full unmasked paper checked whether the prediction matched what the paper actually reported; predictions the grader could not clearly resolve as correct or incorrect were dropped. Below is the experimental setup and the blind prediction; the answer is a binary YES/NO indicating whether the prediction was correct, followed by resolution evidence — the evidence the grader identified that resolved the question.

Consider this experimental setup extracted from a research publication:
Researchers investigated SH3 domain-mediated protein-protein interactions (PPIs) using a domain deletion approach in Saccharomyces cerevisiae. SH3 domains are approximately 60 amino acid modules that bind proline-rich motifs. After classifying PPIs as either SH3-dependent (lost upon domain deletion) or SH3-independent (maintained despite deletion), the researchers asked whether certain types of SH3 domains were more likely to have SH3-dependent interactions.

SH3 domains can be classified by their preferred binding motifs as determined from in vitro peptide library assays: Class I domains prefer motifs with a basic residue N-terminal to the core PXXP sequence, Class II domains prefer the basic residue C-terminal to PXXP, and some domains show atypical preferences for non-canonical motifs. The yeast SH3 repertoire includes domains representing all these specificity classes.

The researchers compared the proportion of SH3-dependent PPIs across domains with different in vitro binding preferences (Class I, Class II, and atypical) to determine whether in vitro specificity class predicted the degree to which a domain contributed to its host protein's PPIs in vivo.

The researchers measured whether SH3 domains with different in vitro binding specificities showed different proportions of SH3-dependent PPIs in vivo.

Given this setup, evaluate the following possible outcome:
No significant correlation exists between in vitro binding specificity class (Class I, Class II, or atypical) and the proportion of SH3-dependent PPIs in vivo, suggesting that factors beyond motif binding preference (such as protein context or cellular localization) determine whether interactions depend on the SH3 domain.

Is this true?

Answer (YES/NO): YES